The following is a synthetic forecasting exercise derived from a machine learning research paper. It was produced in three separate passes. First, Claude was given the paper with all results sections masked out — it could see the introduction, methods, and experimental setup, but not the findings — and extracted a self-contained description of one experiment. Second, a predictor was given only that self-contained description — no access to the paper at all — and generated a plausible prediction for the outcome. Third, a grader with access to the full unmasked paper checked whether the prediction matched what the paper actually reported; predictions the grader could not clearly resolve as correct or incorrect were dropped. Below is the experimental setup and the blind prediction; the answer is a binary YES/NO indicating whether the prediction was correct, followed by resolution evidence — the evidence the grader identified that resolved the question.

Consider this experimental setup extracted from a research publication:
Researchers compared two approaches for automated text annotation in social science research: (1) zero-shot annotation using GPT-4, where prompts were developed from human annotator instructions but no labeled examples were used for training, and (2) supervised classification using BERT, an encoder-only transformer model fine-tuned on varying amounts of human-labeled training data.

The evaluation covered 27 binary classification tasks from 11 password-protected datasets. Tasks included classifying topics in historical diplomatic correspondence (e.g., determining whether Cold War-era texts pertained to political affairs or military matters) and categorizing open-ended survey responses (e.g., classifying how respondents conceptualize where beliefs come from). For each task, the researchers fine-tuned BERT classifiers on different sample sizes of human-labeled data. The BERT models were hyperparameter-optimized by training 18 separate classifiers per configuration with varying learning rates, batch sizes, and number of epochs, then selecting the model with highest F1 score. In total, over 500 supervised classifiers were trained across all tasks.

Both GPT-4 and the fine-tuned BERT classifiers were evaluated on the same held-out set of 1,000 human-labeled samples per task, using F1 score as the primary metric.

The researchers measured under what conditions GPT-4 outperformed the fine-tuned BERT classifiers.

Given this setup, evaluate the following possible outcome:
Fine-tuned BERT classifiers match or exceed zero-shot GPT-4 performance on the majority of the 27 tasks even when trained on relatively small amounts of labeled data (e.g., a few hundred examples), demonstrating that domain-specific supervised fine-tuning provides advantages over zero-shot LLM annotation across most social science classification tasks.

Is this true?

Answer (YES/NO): NO